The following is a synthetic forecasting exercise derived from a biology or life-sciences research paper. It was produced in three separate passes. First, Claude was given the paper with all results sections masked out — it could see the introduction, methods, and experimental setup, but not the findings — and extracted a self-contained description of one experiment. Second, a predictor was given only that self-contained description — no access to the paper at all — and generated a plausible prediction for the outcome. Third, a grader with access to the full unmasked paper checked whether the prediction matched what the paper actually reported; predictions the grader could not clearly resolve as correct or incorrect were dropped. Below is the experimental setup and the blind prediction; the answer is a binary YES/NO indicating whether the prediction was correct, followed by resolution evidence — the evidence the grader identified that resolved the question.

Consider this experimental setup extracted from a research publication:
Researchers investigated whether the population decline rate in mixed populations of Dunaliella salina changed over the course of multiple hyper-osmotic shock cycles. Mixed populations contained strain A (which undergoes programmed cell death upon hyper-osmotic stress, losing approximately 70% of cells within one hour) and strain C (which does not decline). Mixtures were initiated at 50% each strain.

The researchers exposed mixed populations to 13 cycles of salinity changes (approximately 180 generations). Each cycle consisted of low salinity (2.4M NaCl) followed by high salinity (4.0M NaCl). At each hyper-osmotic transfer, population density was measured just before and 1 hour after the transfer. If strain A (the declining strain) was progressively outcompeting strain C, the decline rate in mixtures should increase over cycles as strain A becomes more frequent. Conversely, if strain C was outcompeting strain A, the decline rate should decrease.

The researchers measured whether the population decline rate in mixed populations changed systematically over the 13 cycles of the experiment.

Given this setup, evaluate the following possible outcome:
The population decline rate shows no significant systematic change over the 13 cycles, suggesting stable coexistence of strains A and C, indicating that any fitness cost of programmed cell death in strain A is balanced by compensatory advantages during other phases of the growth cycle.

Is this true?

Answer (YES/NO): YES